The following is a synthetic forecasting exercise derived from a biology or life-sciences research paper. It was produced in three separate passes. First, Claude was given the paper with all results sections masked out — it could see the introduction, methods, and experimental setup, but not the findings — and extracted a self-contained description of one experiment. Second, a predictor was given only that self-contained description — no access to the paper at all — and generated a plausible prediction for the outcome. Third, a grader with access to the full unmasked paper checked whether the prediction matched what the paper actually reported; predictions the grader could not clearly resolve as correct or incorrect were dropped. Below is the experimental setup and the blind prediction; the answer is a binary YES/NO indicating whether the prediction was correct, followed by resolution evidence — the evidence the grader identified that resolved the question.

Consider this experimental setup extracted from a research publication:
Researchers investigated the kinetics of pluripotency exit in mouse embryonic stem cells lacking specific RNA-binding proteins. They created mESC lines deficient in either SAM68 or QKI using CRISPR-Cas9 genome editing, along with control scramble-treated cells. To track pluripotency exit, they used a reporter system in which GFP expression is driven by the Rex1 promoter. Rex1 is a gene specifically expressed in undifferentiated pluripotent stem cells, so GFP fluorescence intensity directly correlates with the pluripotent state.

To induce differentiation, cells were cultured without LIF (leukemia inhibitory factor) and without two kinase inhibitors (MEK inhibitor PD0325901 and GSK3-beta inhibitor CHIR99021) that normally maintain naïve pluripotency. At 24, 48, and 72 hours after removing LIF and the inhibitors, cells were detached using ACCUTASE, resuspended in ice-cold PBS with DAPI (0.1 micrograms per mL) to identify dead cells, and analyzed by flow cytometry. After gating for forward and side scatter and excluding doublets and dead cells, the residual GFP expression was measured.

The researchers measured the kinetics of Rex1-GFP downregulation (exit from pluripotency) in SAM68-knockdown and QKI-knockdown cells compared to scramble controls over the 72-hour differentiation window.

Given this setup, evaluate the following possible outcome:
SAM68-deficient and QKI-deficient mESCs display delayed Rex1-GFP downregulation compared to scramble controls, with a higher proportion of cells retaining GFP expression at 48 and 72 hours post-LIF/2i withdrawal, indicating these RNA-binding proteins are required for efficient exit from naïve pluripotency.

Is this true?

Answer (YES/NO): NO